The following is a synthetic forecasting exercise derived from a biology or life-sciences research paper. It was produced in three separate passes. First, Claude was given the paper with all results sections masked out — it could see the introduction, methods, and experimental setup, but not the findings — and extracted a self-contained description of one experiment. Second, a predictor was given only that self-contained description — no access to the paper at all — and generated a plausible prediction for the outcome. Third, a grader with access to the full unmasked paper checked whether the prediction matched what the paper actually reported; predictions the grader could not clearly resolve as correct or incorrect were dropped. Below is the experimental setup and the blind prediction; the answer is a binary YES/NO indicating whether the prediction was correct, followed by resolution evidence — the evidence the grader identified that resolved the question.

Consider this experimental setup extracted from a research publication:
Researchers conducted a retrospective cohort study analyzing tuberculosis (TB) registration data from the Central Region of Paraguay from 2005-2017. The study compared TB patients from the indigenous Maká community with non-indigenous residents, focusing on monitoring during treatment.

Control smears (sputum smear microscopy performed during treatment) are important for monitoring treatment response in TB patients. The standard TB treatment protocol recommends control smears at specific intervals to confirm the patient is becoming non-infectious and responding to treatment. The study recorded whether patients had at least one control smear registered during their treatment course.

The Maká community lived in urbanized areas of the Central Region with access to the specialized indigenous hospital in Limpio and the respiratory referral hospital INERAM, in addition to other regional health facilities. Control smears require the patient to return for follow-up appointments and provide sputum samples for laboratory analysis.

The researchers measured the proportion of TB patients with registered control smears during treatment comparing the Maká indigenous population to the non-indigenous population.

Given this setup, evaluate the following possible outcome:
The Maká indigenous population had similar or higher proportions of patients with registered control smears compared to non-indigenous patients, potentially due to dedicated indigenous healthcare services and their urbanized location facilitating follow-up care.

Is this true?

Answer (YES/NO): NO